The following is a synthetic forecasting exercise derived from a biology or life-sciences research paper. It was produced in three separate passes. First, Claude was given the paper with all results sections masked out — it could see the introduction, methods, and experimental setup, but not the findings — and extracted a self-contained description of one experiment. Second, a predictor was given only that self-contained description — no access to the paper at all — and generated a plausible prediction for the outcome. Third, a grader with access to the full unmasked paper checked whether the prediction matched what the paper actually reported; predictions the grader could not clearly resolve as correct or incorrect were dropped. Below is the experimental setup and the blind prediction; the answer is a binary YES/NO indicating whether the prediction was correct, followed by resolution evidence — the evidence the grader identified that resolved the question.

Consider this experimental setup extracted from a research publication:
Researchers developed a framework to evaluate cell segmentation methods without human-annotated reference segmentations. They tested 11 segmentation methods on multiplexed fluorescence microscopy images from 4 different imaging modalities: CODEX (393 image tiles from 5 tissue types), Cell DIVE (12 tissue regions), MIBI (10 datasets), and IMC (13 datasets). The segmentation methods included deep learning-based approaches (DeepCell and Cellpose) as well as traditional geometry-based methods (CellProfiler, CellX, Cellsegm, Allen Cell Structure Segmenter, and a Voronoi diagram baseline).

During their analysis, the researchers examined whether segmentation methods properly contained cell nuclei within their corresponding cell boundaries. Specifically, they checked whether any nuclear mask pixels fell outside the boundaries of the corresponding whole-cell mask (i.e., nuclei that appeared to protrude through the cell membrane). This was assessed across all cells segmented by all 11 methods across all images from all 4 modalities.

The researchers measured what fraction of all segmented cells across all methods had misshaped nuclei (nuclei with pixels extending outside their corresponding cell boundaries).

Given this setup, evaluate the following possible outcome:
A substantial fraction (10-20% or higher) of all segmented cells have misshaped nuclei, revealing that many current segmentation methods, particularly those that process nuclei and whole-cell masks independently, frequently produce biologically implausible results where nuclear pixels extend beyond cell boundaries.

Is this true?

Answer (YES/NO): YES